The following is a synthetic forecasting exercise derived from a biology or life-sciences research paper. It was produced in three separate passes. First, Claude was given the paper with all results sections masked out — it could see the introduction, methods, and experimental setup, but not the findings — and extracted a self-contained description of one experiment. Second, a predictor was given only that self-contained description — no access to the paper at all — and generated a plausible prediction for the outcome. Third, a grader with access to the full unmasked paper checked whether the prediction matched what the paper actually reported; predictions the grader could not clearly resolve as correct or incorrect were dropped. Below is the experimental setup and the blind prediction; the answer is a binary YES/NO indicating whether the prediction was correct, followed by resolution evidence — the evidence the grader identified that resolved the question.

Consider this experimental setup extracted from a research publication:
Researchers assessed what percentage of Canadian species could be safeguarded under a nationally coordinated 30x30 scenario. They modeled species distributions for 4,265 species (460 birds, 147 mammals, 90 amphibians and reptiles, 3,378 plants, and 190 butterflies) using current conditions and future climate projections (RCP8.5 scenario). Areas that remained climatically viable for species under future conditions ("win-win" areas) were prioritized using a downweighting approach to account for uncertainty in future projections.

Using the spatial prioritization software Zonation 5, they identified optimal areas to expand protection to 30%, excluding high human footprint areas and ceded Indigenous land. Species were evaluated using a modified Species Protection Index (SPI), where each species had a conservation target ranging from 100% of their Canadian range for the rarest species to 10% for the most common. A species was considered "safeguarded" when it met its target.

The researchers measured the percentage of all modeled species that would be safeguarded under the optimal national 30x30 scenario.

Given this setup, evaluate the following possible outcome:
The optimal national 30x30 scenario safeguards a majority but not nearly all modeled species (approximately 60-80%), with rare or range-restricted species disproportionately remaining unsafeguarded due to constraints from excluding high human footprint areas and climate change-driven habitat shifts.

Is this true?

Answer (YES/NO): YES